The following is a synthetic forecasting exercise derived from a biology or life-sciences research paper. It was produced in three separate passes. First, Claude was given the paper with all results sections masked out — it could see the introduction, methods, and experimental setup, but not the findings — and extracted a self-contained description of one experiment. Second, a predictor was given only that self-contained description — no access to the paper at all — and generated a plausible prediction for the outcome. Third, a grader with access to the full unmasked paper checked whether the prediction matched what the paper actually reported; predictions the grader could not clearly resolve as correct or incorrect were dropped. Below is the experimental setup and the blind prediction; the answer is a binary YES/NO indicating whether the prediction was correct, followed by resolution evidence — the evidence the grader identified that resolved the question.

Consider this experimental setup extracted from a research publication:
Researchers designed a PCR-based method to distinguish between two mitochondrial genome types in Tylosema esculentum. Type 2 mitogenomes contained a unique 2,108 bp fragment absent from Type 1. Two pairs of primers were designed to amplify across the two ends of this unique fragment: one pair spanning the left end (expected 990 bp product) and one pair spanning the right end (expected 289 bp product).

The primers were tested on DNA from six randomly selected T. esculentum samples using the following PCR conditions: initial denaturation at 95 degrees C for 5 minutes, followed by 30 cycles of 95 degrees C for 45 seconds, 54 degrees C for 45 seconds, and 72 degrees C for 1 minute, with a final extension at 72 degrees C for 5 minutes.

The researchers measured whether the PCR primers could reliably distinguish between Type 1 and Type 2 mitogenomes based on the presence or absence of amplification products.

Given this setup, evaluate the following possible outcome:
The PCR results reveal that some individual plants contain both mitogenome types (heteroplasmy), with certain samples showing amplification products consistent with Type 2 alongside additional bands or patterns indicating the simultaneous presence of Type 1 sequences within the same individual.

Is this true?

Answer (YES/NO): NO